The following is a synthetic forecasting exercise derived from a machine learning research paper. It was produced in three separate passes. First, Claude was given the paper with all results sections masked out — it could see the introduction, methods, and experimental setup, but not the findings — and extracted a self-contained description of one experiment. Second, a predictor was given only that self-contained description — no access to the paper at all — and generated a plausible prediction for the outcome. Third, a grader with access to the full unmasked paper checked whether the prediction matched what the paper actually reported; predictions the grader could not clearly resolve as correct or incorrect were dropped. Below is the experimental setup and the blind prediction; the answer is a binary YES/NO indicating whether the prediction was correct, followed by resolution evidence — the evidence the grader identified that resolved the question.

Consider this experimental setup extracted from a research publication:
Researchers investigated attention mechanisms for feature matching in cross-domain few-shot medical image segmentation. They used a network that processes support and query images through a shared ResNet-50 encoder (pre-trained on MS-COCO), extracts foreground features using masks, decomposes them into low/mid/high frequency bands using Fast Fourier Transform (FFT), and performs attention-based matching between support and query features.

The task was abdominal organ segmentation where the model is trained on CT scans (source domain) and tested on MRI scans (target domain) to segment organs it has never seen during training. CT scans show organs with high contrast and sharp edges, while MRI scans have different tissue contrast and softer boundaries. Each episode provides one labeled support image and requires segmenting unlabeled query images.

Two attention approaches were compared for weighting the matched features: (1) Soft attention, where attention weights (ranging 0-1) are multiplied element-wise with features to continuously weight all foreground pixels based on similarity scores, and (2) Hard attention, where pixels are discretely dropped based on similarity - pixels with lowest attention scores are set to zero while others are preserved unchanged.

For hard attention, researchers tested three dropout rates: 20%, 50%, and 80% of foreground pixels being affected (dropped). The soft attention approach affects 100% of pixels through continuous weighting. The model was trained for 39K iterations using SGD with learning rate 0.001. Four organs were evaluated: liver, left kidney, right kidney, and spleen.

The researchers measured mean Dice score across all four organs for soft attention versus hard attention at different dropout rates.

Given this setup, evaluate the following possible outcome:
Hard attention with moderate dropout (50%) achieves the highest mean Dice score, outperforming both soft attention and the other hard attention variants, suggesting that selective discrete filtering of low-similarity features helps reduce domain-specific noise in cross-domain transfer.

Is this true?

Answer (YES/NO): NO